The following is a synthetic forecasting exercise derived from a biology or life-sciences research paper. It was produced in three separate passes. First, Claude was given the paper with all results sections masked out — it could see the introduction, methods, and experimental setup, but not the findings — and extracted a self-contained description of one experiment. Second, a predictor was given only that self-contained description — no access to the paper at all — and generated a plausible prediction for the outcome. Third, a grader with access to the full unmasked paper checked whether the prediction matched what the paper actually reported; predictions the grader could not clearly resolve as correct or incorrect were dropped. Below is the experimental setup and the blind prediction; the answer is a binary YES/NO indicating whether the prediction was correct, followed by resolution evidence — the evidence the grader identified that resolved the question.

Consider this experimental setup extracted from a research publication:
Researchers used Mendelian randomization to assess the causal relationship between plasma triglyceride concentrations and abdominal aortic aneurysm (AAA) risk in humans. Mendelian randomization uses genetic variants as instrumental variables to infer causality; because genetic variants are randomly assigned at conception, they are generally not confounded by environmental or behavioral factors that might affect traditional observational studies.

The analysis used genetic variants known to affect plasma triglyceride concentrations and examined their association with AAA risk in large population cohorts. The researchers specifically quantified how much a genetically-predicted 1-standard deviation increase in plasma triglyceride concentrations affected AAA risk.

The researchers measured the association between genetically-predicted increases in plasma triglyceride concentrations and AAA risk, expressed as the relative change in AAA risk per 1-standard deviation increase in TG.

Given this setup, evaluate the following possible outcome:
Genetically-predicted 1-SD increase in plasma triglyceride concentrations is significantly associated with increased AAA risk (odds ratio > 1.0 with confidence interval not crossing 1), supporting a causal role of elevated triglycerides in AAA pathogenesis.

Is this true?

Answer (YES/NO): YES